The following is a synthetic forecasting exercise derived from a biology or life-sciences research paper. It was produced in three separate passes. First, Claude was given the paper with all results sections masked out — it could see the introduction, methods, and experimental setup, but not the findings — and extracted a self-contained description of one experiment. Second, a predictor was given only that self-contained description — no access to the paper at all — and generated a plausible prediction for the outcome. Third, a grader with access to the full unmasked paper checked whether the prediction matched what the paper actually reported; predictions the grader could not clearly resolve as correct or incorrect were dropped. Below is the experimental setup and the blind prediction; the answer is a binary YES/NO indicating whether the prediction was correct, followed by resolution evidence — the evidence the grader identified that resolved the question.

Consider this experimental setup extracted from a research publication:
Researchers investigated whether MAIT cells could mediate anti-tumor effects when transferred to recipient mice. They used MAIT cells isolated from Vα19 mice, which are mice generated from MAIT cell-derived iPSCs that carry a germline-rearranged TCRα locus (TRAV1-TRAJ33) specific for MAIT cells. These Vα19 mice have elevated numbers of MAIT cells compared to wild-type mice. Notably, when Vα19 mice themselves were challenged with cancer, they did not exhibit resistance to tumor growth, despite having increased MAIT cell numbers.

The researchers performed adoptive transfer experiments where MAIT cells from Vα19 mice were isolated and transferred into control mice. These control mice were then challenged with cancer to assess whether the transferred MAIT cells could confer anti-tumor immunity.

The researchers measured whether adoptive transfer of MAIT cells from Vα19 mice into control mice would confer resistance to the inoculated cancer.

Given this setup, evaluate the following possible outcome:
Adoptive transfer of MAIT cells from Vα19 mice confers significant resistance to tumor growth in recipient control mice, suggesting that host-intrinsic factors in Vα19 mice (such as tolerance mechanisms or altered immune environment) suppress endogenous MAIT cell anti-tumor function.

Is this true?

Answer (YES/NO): YES